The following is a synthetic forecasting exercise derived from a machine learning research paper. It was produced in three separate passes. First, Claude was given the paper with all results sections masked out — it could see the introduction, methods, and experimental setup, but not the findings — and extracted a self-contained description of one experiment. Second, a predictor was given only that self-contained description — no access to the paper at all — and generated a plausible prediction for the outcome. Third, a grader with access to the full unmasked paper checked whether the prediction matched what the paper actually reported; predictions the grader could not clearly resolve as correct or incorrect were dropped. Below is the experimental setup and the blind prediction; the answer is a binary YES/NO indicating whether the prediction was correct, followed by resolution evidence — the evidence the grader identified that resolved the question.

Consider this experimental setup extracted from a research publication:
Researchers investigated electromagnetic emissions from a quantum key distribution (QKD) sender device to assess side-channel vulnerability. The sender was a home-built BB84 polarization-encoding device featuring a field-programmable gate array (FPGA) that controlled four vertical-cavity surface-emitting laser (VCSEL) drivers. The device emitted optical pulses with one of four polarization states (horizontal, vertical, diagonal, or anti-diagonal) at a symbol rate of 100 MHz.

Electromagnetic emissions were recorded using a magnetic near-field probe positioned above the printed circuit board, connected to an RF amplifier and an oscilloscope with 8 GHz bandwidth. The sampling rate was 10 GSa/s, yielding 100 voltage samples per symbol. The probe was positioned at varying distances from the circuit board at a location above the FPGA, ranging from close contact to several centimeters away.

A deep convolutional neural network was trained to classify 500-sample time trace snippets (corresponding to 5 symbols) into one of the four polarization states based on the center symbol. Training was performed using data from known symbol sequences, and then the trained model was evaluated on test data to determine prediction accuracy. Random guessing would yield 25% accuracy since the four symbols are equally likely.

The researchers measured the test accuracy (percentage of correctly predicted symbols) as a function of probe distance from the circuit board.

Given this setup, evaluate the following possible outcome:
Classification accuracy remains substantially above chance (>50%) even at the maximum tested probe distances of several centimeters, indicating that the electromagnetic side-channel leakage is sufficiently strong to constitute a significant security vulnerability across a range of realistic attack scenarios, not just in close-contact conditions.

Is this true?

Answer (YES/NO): NO